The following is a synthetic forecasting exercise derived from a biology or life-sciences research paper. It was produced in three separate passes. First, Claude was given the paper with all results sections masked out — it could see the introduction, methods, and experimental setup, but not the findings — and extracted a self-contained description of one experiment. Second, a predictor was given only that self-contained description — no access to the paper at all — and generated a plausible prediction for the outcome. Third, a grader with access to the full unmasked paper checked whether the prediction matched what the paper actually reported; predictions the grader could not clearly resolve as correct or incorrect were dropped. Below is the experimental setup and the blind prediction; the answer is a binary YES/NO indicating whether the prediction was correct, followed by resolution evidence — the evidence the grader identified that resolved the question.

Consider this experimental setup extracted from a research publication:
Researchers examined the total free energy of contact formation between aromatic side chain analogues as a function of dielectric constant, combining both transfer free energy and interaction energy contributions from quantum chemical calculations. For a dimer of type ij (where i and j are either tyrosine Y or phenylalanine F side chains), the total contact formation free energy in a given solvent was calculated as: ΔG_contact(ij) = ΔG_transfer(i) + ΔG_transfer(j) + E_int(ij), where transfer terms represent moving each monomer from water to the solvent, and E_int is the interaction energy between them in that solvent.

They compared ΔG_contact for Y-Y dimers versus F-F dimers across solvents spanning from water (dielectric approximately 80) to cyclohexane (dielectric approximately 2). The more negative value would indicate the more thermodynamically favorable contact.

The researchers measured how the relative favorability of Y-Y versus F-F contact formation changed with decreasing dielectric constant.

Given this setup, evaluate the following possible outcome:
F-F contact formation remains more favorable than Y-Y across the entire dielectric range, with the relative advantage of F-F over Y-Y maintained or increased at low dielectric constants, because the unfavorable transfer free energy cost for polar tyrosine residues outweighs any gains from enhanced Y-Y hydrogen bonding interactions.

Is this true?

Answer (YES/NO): NO